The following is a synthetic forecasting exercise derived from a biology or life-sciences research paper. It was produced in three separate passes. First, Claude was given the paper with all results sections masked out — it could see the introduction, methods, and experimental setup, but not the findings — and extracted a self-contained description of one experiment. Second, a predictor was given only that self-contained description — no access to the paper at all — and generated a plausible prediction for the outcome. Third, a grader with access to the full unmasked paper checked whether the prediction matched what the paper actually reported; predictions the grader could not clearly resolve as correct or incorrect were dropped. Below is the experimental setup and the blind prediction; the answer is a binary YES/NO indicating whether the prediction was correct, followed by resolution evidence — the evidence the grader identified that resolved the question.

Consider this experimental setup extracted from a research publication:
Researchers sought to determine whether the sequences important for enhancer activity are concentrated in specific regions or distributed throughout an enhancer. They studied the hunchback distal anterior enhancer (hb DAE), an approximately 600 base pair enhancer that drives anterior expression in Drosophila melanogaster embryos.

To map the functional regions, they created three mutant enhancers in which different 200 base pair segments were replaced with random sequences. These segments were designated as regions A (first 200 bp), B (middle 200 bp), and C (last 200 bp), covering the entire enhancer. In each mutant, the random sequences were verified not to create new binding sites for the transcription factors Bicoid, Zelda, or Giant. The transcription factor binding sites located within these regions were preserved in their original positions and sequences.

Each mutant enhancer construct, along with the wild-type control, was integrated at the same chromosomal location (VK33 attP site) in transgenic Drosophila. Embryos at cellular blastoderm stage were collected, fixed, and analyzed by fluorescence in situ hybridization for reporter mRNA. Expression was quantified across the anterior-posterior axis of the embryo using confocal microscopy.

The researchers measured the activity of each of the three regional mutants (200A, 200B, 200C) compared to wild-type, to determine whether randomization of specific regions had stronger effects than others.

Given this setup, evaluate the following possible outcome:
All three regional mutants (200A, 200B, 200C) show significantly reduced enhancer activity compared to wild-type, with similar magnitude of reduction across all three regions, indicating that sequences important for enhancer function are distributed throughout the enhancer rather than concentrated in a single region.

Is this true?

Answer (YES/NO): NO